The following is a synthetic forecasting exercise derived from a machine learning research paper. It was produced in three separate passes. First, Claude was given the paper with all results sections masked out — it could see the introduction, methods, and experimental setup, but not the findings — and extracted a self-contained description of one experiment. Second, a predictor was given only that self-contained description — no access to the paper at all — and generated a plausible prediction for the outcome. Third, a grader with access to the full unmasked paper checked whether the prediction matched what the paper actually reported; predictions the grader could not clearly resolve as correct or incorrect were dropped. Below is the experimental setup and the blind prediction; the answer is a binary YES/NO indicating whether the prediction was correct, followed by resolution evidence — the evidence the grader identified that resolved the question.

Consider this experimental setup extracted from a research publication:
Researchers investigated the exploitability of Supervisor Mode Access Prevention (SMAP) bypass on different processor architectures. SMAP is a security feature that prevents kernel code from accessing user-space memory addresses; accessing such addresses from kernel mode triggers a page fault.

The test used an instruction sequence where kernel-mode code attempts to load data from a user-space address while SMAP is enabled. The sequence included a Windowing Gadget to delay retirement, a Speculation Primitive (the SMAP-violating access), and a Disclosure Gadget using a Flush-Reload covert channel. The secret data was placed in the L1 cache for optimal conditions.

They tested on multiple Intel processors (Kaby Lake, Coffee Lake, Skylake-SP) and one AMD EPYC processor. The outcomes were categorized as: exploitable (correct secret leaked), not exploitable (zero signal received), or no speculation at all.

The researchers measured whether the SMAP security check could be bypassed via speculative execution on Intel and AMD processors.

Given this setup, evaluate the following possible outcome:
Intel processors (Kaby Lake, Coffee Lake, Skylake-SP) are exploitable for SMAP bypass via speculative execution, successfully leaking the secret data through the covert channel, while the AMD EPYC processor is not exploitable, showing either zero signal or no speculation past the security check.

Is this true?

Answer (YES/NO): NO